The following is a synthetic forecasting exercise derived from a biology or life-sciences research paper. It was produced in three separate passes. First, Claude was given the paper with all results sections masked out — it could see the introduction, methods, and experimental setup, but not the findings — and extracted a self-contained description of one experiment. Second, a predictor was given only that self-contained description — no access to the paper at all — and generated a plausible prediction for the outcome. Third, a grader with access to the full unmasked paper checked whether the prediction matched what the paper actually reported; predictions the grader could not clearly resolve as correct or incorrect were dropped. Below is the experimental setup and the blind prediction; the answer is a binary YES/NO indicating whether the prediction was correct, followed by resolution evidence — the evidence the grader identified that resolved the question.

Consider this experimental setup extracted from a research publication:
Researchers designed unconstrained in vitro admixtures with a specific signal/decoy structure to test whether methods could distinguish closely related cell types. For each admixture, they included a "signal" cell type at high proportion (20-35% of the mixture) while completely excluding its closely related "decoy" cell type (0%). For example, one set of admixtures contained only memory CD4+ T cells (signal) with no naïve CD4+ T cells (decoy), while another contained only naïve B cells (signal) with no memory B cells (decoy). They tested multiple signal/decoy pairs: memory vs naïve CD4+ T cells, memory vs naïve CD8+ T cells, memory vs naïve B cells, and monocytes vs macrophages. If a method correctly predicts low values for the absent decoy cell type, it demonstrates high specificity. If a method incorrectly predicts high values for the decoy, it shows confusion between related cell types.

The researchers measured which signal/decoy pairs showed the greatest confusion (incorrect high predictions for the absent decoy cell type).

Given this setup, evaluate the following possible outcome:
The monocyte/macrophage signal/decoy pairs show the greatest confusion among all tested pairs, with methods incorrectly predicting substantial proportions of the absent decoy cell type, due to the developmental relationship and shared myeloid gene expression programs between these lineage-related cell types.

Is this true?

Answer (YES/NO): NO